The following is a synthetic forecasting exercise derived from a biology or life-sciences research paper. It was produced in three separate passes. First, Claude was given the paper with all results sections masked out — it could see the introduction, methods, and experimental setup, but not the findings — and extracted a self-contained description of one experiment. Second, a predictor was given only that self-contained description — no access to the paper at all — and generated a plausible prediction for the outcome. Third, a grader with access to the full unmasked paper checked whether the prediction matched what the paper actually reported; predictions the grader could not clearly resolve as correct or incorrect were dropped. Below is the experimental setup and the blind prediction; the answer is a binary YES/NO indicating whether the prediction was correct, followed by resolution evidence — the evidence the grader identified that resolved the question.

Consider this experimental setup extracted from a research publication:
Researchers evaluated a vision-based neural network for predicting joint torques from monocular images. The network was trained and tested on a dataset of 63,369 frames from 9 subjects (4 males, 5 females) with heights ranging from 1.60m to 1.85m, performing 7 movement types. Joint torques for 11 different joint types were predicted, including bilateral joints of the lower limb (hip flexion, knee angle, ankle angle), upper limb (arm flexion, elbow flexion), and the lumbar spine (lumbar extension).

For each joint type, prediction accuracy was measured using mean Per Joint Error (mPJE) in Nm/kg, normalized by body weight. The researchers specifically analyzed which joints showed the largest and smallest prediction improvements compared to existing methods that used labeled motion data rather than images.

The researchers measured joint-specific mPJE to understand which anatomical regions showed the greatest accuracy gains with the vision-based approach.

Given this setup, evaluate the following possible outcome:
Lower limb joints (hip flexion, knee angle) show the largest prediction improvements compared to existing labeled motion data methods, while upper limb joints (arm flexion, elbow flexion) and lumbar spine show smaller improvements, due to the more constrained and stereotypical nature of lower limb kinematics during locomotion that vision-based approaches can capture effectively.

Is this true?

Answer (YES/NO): NO